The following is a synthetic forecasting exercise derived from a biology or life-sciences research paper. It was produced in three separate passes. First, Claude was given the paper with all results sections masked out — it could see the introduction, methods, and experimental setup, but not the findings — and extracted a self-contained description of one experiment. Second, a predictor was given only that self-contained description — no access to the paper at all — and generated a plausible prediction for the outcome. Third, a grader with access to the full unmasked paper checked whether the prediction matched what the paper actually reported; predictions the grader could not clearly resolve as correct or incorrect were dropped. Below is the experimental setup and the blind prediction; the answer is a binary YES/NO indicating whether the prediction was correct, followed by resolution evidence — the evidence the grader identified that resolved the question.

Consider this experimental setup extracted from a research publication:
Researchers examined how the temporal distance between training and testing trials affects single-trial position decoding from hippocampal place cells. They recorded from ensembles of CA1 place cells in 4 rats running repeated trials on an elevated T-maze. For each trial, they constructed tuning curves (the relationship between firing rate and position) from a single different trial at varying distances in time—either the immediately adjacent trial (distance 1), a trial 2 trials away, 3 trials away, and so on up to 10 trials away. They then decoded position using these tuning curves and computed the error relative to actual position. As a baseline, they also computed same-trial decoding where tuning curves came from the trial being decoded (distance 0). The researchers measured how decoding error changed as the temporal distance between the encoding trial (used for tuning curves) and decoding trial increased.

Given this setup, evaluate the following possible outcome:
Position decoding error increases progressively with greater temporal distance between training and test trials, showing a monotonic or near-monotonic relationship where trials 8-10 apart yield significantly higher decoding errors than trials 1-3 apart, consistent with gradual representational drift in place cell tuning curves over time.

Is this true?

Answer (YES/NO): YES